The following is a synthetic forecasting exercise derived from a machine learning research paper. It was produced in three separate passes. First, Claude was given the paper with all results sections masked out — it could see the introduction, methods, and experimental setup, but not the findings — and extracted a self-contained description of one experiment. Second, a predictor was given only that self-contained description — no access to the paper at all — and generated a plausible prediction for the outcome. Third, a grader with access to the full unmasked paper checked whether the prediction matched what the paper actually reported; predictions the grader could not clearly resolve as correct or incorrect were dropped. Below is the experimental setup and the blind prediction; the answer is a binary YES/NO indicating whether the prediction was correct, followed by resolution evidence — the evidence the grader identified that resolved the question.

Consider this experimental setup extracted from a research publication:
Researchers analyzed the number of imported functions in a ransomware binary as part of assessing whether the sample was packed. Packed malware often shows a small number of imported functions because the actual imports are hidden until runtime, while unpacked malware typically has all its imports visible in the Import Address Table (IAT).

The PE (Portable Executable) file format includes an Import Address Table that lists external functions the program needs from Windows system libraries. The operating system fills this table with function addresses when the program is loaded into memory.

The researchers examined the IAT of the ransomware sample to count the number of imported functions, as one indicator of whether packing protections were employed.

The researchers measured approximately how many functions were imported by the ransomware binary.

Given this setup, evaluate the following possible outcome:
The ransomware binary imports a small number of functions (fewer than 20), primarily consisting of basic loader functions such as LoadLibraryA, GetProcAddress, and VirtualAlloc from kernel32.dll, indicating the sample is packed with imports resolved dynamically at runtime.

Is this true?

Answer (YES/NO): NO